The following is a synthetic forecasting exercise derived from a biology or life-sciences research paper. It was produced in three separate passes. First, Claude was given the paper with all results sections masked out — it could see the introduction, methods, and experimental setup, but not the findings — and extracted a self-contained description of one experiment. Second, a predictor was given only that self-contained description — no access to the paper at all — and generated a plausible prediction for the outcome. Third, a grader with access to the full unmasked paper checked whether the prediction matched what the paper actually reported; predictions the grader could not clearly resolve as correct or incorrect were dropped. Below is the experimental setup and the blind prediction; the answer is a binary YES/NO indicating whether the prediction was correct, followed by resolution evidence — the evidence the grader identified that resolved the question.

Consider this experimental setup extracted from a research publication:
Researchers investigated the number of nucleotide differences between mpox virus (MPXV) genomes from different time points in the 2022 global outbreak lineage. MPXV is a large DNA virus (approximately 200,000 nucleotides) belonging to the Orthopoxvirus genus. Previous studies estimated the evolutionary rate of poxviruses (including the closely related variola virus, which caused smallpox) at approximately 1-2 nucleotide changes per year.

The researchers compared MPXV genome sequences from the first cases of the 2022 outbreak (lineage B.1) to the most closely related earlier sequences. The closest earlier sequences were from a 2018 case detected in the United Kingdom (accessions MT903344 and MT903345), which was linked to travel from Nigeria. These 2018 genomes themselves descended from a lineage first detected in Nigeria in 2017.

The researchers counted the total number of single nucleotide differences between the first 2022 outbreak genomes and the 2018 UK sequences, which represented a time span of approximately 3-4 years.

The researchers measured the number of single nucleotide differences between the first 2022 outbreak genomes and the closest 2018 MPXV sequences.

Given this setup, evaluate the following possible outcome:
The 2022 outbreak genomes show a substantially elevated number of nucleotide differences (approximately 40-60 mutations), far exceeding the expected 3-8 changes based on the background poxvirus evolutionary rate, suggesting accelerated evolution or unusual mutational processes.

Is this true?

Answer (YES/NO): YES